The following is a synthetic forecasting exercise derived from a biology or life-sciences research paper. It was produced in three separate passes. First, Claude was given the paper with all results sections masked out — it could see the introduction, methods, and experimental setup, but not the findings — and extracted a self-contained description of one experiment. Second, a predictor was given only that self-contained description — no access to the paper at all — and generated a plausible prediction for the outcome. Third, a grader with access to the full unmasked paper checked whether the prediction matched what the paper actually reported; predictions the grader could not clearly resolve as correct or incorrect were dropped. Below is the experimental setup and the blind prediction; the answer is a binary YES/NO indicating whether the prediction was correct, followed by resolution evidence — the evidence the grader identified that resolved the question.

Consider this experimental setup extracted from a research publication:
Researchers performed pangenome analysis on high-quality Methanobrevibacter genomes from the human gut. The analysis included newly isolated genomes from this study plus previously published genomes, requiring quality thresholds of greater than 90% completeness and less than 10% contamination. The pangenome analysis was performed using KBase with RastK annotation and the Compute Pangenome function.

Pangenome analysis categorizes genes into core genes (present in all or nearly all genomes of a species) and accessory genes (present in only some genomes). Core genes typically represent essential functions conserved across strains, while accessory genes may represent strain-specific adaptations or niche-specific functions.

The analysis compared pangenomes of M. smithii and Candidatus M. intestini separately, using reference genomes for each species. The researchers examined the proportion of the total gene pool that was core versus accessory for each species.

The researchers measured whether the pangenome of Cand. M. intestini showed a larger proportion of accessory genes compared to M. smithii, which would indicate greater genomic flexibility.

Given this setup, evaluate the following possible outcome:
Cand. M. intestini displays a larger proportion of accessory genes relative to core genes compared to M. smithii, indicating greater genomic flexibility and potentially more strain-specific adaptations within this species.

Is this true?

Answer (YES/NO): YES